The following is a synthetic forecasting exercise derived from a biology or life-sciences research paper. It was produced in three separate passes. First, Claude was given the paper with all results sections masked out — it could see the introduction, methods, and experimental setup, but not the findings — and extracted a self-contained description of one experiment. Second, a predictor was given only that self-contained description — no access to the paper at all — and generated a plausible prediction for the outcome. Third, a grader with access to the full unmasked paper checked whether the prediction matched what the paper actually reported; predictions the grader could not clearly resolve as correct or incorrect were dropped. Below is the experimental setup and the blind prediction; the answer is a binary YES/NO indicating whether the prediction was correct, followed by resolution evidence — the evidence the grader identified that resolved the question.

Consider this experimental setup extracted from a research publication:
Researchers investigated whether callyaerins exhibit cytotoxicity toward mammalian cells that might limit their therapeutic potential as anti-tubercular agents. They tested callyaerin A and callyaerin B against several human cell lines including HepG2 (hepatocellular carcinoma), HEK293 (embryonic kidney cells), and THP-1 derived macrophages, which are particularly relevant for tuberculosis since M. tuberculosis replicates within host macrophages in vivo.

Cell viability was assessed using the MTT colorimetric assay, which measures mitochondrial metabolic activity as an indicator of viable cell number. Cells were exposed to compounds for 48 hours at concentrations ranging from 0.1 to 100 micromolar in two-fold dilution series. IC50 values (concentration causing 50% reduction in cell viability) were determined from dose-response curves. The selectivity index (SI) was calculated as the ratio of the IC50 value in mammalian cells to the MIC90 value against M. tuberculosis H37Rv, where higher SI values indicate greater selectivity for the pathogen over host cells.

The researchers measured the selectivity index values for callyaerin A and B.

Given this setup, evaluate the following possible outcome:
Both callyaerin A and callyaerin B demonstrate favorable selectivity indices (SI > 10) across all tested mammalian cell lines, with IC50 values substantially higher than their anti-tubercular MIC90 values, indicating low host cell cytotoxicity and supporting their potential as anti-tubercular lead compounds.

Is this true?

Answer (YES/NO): YES